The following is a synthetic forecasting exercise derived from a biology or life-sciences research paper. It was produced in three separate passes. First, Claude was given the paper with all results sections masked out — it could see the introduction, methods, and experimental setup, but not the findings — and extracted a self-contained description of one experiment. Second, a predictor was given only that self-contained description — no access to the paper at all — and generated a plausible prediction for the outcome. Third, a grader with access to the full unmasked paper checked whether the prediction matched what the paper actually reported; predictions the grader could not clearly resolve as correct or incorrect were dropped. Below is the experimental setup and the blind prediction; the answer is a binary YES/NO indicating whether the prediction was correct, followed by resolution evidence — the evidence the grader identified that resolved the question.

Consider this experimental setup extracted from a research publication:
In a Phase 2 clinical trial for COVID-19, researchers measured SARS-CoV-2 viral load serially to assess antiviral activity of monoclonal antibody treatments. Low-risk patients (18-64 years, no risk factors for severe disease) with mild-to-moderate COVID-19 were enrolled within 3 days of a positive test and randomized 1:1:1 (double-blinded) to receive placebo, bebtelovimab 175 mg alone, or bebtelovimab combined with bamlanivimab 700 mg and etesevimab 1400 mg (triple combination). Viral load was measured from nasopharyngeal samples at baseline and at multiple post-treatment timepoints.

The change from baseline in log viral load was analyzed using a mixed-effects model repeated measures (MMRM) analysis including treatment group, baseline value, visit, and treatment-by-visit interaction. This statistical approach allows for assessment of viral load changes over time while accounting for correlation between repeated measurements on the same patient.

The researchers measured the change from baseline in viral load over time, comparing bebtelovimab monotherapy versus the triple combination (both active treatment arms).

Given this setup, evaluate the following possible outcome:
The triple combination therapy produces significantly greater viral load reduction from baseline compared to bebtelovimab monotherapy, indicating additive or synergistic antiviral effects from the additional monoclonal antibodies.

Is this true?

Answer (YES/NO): NO